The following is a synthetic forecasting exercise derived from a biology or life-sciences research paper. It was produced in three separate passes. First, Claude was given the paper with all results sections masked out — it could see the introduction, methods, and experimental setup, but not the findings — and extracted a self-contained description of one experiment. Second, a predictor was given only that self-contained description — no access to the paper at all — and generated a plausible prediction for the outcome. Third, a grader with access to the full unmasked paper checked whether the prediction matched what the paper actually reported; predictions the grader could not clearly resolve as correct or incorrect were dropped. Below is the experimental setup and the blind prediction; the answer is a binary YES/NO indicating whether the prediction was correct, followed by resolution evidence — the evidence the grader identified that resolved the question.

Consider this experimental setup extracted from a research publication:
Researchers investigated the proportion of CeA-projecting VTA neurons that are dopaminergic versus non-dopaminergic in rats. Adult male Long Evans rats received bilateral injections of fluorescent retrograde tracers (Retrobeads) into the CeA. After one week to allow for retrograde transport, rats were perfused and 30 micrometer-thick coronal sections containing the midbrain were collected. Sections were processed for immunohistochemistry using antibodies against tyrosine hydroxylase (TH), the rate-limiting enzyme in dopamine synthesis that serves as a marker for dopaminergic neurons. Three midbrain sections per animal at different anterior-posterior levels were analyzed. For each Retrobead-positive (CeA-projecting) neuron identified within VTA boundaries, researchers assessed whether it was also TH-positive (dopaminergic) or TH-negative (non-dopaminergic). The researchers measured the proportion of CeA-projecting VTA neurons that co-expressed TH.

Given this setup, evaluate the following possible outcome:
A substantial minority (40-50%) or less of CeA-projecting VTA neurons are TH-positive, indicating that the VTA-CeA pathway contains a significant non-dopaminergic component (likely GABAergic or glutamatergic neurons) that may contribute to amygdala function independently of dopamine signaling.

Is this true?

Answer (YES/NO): YES